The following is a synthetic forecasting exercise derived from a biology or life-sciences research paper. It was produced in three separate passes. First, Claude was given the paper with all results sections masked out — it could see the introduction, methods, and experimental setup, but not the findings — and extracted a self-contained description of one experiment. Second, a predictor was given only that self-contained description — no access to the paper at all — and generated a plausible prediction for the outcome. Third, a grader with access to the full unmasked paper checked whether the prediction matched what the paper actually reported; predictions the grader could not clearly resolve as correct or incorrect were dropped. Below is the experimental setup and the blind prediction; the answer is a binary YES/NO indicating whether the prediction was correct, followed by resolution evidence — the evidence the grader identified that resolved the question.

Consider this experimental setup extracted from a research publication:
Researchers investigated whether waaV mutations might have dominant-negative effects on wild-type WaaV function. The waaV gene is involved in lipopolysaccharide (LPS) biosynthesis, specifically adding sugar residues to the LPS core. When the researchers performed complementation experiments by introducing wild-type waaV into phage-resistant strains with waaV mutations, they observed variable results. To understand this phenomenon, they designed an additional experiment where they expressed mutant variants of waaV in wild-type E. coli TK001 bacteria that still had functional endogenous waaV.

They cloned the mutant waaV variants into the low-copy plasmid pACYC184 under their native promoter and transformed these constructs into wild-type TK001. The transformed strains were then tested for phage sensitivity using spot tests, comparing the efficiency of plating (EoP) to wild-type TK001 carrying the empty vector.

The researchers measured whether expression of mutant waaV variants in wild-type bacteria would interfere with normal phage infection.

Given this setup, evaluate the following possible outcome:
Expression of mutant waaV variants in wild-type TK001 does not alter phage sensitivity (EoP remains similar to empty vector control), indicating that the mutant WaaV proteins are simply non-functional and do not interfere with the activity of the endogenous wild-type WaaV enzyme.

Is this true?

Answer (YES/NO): YES